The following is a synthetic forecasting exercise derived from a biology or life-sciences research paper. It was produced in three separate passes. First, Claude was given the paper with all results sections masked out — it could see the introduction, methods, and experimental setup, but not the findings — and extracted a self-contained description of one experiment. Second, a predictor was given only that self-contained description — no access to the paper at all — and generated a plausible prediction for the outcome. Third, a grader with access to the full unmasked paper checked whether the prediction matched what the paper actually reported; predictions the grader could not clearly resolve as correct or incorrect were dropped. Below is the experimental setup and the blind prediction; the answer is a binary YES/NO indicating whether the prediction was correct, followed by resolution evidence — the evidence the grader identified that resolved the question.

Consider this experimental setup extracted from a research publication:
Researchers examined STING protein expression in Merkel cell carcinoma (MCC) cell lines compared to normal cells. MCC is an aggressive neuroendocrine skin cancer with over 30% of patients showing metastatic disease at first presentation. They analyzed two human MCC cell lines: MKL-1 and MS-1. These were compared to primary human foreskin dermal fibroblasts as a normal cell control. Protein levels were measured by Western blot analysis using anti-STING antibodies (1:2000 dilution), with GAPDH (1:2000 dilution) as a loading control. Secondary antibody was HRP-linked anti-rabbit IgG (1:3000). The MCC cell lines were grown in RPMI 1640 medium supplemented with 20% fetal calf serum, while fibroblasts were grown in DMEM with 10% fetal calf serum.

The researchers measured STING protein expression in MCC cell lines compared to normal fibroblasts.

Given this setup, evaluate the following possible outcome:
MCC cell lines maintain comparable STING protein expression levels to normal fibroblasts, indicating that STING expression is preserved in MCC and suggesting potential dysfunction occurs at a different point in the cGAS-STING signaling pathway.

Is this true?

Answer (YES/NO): NO